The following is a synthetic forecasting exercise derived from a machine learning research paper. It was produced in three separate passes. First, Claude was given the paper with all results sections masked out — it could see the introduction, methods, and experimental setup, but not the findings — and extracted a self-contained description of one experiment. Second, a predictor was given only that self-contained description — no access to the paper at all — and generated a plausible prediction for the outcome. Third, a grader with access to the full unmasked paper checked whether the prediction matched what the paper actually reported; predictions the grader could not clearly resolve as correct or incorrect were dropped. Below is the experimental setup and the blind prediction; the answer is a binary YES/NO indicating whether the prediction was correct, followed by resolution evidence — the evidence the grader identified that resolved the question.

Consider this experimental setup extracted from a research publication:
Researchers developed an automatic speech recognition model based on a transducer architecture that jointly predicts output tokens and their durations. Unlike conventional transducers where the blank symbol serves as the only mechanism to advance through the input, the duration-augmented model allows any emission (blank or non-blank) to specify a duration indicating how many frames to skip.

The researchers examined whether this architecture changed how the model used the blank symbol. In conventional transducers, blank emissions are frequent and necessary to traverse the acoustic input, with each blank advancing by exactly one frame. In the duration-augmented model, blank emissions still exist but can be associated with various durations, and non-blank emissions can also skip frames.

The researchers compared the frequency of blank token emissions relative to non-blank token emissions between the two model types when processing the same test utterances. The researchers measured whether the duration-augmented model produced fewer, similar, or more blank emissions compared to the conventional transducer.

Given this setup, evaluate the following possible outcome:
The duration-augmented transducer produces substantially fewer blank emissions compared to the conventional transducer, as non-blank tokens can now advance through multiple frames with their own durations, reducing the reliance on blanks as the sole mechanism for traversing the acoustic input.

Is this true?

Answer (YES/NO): YES